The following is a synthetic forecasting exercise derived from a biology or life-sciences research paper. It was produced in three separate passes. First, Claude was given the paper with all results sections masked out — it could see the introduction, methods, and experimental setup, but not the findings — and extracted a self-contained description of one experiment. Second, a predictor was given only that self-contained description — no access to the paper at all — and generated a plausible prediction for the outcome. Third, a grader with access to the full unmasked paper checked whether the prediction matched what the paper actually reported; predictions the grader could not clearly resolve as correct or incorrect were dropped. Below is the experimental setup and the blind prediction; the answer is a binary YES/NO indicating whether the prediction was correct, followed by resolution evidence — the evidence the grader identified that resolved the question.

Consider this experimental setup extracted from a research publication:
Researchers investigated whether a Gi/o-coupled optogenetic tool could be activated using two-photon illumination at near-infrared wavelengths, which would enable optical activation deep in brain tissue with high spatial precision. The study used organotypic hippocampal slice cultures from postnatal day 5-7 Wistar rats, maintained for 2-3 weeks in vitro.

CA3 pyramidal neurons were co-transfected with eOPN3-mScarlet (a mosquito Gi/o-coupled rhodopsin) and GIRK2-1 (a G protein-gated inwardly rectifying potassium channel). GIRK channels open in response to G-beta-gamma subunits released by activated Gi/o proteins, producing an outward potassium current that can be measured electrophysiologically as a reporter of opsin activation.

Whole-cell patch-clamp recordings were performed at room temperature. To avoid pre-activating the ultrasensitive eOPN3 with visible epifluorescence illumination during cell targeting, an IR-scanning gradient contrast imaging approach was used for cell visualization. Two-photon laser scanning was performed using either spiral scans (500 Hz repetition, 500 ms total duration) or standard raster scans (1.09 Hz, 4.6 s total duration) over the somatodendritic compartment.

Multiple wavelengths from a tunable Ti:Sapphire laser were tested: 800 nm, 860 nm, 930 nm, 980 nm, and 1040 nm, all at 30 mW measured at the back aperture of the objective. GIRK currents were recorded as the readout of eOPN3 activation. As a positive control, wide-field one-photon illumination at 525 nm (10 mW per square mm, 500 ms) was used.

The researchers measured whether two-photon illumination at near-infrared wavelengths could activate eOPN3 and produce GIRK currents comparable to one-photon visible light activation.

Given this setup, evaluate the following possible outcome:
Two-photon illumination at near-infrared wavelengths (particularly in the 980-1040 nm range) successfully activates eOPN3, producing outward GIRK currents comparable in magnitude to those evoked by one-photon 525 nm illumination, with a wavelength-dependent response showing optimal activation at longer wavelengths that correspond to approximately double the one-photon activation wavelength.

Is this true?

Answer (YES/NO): NO